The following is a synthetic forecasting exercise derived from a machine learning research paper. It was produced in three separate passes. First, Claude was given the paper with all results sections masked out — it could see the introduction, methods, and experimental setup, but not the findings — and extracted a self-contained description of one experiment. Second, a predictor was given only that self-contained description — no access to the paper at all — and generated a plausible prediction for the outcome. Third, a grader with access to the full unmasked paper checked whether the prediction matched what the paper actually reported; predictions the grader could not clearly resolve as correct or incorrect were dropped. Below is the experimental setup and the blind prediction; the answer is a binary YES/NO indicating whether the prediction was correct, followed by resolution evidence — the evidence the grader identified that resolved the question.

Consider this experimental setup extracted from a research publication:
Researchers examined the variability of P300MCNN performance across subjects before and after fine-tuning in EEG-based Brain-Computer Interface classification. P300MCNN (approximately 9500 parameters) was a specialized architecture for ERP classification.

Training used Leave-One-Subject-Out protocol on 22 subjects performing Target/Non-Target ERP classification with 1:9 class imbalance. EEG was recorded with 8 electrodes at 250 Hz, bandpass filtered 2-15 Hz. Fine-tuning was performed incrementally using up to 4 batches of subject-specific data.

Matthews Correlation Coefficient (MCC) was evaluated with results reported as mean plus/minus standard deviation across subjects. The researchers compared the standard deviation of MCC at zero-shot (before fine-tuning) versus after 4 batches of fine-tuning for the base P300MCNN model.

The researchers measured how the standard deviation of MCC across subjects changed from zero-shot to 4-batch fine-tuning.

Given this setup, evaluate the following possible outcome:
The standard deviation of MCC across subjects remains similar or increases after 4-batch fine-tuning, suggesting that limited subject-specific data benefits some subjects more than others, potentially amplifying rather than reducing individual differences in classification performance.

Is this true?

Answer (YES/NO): NO